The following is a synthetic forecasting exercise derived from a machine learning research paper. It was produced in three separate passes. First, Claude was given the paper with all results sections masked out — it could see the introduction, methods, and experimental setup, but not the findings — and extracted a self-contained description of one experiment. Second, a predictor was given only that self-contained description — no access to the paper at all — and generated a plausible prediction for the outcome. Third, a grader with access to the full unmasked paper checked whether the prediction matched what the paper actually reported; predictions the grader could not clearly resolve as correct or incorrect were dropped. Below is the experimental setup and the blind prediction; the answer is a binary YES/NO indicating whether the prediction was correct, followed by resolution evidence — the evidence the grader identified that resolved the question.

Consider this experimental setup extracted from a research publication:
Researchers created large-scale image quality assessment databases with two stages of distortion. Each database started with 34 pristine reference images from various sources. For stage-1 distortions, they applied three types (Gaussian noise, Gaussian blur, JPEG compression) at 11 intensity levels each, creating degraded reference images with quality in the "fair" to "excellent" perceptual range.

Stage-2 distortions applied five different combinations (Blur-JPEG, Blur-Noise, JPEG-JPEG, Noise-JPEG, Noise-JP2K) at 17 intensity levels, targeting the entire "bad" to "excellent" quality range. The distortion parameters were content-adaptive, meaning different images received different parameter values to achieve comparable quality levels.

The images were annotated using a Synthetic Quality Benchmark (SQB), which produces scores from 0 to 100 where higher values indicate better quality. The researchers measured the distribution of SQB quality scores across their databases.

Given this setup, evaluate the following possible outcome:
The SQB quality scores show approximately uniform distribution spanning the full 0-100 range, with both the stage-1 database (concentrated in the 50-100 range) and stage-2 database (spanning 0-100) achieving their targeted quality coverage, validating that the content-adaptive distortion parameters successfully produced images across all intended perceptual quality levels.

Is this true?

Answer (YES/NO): NO